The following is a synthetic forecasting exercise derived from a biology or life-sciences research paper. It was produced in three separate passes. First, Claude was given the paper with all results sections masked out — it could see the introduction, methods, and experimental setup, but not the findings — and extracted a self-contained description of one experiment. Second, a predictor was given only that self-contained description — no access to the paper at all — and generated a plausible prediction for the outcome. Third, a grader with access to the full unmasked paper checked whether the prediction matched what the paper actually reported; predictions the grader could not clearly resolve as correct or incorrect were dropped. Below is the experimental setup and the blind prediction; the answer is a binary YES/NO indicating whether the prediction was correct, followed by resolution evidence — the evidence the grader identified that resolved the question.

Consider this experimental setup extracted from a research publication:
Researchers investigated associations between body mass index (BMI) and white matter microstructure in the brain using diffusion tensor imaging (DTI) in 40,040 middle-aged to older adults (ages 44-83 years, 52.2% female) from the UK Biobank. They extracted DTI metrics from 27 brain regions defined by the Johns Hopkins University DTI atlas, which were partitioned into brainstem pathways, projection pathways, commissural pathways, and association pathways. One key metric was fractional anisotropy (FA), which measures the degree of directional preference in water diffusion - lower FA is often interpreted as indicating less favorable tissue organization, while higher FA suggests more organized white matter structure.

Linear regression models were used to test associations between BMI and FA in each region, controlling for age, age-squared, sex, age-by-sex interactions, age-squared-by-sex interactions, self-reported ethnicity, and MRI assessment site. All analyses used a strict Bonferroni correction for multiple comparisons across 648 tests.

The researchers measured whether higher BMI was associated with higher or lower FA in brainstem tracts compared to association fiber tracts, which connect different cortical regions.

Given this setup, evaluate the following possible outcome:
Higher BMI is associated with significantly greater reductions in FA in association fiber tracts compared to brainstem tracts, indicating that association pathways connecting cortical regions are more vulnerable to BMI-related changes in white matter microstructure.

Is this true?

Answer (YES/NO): NO